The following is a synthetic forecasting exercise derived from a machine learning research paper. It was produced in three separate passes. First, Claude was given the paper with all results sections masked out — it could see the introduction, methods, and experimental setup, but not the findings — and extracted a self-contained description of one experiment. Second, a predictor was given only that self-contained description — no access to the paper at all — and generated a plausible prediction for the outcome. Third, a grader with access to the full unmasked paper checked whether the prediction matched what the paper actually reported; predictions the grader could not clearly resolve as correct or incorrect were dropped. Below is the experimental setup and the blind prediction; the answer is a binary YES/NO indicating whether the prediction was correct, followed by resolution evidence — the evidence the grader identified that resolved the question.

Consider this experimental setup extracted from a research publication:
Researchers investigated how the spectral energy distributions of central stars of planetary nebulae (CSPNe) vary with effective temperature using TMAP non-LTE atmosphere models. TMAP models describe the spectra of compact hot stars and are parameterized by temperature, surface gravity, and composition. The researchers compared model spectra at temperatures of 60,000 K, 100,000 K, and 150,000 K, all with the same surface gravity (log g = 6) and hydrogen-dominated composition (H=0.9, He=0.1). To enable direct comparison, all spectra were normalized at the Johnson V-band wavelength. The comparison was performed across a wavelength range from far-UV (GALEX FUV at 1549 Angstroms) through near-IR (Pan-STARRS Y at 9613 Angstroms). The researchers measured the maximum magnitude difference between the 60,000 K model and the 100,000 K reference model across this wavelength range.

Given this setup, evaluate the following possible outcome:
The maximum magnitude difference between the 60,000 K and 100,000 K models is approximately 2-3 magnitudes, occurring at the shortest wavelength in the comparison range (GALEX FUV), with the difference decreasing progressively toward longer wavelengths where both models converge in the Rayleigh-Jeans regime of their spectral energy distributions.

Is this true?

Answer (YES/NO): NO